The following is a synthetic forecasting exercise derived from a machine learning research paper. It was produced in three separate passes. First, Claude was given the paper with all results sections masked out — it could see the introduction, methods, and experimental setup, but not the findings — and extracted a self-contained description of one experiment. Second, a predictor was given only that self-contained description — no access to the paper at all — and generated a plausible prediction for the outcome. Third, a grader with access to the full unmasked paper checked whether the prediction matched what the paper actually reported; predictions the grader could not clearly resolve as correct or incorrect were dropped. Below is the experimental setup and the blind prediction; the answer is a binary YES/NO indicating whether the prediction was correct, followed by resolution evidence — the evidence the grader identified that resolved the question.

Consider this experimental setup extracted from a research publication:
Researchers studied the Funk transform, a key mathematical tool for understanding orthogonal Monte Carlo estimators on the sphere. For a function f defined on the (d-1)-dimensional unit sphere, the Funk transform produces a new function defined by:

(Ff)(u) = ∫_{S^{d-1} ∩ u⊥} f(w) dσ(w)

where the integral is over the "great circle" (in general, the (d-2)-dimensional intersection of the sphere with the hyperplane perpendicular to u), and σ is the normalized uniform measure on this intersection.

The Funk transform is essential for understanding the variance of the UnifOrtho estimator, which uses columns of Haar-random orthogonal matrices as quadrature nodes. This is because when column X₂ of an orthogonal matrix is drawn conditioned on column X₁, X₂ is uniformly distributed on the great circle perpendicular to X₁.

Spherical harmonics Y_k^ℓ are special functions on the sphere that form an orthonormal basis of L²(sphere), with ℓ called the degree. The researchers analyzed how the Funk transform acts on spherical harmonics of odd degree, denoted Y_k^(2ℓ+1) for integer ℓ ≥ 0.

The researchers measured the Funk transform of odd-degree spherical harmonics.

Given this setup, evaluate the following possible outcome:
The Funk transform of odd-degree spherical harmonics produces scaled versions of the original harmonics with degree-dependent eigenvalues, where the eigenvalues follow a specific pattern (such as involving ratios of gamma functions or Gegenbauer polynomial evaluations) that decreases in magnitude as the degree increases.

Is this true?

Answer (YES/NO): NO